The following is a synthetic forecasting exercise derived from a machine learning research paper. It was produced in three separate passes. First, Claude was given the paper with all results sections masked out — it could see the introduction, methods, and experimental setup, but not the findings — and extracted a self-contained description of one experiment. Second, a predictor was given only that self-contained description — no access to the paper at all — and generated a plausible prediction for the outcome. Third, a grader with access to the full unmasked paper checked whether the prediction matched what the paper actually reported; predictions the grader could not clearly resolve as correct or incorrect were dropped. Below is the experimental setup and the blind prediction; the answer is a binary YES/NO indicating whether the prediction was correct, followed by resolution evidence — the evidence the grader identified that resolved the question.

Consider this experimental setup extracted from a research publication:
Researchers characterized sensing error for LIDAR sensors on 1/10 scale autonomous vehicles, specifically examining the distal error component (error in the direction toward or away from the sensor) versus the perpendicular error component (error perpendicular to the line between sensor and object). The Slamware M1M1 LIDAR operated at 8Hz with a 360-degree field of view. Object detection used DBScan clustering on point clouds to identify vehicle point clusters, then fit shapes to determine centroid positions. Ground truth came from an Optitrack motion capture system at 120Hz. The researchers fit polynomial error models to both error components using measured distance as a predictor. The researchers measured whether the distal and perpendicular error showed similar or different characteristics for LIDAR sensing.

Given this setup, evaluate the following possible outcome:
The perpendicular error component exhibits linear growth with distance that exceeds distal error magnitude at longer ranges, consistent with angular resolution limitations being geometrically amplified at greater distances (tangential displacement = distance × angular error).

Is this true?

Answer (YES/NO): NO